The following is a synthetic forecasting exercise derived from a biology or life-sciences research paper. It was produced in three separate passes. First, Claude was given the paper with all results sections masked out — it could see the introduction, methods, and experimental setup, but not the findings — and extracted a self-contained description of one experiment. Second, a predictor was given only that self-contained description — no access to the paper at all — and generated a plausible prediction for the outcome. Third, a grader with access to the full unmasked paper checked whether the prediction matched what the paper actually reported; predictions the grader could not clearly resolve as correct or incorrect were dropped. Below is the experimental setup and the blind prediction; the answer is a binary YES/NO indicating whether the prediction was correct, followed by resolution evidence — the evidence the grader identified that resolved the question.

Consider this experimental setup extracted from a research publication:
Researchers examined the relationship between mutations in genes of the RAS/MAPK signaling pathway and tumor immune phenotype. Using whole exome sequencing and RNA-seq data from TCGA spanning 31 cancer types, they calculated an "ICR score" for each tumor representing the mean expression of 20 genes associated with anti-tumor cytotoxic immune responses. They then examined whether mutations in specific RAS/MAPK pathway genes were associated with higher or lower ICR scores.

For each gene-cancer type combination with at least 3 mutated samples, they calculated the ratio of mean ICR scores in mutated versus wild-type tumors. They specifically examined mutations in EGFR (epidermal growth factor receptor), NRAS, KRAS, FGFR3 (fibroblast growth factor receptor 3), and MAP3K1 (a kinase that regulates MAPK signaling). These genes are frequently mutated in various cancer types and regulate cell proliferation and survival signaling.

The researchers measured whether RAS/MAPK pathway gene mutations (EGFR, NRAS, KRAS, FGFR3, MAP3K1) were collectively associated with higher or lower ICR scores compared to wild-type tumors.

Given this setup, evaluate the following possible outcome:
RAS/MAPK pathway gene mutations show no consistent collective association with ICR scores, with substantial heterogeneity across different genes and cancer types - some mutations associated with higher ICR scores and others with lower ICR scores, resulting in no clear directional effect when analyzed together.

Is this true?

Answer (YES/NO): NO